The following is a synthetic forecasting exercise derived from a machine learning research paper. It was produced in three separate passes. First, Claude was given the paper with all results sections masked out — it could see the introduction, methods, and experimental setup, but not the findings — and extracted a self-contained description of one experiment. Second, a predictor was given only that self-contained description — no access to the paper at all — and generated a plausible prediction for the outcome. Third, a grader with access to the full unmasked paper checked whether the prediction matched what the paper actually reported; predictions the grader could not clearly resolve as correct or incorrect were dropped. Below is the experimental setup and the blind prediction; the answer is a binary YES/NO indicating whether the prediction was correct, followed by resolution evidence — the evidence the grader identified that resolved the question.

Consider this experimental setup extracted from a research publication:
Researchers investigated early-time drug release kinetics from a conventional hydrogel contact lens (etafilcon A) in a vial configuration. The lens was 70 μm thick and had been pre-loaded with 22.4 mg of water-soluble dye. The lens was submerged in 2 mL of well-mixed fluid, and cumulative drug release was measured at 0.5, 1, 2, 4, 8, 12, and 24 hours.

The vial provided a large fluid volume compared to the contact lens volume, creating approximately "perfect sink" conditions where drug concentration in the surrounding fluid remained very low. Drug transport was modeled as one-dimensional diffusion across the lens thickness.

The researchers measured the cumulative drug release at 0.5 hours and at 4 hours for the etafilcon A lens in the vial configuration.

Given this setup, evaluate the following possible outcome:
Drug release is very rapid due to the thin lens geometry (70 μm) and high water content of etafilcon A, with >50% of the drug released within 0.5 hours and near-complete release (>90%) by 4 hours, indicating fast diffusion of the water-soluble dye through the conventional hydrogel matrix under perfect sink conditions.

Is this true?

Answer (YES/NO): YES